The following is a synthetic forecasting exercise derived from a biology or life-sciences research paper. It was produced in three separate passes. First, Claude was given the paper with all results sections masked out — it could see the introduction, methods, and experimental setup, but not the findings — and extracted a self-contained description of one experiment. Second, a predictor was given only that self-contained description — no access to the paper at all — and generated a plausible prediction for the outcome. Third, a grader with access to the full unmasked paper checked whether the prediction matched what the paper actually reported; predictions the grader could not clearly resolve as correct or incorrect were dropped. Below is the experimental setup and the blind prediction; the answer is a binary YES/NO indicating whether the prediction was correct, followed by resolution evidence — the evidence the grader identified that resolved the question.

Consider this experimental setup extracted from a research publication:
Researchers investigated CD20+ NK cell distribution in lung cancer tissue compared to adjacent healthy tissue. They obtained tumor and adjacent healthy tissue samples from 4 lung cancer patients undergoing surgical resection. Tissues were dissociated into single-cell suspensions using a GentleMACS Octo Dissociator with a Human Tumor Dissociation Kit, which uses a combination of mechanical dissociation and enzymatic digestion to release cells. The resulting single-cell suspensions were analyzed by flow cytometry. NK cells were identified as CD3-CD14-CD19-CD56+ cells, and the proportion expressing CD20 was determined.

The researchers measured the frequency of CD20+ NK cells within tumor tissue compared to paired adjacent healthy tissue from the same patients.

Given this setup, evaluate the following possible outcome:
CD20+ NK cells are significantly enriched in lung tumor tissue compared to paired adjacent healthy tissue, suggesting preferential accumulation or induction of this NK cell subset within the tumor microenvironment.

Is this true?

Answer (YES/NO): NO